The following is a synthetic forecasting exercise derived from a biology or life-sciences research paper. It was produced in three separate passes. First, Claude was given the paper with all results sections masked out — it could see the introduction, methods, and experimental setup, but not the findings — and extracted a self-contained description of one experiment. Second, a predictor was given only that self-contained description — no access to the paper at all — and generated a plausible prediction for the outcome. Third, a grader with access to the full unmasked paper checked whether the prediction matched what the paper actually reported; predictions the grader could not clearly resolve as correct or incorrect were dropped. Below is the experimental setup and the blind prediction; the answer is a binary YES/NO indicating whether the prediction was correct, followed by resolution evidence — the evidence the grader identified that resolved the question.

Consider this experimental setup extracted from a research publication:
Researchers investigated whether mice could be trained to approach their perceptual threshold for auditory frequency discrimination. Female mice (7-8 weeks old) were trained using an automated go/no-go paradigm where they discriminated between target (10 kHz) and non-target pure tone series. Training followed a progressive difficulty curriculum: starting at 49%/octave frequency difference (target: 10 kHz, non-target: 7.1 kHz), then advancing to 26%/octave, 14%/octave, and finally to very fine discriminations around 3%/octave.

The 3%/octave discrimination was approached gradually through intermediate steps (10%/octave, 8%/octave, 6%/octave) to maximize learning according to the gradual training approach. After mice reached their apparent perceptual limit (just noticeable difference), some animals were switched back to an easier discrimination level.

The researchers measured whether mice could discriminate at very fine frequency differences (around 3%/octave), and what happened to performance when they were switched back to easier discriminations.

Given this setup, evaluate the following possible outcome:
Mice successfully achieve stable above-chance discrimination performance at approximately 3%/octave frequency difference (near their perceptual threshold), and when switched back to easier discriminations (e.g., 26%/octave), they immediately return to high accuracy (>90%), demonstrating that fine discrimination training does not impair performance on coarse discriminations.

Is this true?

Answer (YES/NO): NO